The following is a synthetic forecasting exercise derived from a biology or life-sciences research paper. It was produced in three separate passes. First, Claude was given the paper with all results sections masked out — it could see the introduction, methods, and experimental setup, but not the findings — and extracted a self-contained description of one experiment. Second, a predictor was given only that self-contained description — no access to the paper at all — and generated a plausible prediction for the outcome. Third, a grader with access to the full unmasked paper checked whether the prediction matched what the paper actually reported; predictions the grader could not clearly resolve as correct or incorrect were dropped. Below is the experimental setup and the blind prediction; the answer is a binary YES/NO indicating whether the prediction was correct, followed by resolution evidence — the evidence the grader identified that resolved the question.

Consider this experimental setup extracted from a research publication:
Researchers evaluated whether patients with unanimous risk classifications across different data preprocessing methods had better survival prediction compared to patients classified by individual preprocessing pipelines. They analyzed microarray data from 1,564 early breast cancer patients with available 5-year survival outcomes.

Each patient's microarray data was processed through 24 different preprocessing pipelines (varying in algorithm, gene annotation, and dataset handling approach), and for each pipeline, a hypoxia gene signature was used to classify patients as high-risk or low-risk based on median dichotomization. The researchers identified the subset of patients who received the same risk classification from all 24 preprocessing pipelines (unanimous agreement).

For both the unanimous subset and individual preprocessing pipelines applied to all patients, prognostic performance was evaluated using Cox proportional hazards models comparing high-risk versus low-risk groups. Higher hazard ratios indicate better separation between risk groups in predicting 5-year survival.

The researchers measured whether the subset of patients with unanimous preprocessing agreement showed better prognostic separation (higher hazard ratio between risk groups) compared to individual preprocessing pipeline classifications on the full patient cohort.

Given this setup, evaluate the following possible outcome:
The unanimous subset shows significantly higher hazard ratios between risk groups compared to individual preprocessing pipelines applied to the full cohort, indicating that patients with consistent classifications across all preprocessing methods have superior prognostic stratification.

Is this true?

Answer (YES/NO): YES